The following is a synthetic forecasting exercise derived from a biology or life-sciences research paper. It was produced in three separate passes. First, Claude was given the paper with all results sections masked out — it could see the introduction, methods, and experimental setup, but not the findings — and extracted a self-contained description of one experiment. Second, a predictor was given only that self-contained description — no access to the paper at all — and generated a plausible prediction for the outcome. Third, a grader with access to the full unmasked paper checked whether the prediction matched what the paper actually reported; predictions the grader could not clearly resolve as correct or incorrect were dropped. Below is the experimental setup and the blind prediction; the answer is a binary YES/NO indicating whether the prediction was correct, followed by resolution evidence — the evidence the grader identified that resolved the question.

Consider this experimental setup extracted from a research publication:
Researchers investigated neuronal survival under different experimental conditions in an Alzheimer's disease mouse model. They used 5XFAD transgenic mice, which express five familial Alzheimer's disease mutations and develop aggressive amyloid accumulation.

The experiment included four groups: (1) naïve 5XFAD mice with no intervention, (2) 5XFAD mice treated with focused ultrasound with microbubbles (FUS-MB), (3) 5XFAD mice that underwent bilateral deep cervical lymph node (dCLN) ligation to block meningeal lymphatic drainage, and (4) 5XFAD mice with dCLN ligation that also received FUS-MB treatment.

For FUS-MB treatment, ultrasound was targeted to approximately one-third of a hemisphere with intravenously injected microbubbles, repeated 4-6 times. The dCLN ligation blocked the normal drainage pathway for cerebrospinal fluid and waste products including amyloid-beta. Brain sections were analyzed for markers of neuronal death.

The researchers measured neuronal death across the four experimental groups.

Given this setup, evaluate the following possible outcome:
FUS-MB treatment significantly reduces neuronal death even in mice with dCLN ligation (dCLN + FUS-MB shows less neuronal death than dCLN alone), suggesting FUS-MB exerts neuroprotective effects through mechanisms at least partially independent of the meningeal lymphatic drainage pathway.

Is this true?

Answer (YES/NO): YES